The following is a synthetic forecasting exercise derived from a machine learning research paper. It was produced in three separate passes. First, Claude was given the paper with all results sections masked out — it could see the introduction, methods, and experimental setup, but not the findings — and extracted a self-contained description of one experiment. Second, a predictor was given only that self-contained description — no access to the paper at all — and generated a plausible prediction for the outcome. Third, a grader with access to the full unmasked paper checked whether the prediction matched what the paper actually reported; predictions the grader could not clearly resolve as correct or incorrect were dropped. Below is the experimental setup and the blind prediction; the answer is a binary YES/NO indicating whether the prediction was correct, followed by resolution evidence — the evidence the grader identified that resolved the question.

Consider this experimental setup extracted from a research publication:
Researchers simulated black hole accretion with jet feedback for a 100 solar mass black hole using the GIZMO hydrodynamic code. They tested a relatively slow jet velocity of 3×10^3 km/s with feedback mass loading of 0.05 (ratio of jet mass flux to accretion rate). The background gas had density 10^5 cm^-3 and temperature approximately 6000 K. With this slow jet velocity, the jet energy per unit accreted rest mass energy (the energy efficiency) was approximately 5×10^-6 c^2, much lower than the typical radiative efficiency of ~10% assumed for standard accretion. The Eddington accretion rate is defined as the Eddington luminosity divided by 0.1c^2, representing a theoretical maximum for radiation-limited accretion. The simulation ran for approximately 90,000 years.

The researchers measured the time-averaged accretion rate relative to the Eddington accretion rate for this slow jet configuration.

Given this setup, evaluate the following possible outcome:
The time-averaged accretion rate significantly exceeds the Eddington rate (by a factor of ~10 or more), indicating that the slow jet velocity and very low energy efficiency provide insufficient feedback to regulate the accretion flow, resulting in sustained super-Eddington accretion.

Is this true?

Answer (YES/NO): NO